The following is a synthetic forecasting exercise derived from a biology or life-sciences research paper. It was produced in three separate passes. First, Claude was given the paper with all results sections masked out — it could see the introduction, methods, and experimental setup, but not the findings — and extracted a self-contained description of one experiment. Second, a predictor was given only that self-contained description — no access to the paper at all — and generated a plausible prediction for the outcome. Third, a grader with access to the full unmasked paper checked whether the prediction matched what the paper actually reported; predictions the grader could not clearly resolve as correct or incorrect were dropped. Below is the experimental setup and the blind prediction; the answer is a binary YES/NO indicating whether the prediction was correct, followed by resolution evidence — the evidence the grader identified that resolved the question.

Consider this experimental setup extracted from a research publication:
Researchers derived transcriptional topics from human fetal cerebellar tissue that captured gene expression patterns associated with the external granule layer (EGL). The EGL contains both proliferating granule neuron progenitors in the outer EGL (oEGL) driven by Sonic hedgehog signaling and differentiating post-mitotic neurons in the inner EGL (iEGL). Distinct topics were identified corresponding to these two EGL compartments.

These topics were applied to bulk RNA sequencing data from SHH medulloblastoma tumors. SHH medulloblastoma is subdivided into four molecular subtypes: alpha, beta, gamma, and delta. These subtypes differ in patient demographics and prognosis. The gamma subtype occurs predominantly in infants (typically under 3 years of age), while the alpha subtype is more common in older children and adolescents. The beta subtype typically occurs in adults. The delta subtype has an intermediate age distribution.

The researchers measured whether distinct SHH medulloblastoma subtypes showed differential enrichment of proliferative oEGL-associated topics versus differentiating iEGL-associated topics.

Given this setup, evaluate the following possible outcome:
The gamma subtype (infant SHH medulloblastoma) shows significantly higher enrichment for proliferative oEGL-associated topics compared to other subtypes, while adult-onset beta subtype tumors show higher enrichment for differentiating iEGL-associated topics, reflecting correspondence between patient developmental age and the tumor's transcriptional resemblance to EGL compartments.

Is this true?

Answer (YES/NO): NO